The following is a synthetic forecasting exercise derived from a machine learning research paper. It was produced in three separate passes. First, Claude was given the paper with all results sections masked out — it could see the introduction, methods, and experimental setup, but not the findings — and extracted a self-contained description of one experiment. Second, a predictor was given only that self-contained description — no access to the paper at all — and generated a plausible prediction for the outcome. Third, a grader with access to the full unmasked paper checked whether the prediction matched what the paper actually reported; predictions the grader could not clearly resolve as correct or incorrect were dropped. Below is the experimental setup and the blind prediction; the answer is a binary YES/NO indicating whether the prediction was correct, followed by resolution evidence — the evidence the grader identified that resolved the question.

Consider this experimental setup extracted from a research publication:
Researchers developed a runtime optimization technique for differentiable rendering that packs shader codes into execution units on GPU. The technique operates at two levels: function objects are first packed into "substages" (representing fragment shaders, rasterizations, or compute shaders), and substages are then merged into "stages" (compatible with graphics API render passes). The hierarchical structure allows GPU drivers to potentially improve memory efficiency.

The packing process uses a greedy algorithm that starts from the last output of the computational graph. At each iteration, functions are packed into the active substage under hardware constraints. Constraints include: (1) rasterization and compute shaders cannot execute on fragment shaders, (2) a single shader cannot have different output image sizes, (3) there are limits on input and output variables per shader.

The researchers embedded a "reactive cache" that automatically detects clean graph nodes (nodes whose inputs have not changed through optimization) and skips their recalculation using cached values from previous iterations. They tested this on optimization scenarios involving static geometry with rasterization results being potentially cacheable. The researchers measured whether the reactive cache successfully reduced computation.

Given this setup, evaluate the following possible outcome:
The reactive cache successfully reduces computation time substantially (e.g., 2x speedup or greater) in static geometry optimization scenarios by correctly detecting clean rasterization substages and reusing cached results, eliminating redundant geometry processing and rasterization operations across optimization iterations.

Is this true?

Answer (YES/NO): NO